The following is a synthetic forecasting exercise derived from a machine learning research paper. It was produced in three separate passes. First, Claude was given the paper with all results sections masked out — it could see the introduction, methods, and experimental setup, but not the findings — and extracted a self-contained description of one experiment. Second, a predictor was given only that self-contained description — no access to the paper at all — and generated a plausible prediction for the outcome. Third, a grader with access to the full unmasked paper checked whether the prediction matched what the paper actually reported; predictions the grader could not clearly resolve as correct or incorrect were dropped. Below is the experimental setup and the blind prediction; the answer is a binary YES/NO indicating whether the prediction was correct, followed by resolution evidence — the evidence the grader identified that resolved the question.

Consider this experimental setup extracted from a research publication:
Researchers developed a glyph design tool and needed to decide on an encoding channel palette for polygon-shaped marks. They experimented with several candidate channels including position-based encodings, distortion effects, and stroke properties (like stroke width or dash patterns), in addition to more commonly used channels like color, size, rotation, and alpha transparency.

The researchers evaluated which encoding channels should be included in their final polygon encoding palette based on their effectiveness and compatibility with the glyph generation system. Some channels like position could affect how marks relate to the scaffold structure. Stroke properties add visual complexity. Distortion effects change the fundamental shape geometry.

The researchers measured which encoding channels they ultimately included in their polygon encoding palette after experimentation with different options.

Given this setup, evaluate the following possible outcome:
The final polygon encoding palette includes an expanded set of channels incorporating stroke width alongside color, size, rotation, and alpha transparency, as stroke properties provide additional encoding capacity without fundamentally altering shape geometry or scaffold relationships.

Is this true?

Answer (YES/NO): NO